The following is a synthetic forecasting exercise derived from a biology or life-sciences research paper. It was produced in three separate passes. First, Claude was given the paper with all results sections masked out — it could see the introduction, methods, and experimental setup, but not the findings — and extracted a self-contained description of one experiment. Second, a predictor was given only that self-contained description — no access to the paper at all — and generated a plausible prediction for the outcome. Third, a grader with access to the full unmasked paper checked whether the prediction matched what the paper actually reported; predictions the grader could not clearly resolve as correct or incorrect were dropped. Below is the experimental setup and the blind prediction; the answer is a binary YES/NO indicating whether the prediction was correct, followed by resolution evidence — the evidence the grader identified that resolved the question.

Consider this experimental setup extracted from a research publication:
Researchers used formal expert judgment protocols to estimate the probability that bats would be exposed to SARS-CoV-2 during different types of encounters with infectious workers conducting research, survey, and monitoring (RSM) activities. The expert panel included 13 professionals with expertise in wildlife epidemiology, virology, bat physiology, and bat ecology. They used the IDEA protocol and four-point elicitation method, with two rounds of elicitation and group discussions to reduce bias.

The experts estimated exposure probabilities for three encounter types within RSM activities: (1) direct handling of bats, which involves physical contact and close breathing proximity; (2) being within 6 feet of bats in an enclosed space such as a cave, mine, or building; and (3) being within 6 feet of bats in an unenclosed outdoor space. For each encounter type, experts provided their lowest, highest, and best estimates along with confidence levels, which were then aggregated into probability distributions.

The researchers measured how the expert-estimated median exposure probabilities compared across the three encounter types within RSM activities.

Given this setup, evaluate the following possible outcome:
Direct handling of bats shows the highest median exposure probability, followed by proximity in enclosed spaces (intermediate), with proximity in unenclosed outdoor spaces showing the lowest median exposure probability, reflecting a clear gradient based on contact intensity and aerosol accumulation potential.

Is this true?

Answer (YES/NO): YES